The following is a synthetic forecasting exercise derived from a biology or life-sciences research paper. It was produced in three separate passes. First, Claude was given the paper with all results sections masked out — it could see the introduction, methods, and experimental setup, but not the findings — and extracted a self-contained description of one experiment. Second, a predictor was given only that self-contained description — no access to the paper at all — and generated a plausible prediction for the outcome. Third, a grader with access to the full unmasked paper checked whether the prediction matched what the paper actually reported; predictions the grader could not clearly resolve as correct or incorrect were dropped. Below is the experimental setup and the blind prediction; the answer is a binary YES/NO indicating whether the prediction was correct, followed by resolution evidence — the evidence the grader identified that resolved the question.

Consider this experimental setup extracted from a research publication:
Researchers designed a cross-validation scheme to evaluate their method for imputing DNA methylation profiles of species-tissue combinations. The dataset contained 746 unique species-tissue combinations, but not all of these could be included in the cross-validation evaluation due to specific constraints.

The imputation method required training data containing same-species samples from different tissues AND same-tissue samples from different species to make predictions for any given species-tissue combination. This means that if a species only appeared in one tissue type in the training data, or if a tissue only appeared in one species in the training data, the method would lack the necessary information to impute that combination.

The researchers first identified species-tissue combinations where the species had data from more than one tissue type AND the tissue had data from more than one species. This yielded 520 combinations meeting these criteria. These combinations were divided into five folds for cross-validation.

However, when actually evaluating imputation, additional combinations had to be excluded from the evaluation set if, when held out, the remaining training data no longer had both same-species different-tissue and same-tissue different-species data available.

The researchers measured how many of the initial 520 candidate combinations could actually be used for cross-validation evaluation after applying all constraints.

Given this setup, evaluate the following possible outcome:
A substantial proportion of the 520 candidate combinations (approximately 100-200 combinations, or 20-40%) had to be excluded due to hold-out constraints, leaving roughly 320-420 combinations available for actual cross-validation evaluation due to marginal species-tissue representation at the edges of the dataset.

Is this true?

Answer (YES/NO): NO